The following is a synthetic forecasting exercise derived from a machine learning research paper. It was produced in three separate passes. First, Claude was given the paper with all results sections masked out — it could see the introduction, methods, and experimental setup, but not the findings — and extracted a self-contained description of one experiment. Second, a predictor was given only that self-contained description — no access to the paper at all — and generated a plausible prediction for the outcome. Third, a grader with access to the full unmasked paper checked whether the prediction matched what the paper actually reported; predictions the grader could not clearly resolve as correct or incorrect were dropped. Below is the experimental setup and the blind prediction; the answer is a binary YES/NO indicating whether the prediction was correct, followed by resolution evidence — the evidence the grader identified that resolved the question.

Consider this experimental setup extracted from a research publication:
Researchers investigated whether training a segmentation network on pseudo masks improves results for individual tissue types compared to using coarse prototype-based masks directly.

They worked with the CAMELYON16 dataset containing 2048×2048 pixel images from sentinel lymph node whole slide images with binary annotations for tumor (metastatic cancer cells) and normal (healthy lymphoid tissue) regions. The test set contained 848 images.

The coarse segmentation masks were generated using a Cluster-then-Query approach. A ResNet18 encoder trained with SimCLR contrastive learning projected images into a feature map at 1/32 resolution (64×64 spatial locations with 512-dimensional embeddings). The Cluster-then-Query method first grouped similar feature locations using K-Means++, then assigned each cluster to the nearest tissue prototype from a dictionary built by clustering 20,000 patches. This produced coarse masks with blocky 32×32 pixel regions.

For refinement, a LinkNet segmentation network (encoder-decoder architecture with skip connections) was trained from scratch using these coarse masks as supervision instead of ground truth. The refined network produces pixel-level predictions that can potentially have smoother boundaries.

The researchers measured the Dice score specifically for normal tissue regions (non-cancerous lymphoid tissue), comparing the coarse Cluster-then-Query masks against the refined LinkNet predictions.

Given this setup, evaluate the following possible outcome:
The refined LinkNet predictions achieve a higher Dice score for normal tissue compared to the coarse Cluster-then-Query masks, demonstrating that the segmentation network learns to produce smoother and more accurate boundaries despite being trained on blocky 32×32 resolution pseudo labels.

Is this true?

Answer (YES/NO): YES